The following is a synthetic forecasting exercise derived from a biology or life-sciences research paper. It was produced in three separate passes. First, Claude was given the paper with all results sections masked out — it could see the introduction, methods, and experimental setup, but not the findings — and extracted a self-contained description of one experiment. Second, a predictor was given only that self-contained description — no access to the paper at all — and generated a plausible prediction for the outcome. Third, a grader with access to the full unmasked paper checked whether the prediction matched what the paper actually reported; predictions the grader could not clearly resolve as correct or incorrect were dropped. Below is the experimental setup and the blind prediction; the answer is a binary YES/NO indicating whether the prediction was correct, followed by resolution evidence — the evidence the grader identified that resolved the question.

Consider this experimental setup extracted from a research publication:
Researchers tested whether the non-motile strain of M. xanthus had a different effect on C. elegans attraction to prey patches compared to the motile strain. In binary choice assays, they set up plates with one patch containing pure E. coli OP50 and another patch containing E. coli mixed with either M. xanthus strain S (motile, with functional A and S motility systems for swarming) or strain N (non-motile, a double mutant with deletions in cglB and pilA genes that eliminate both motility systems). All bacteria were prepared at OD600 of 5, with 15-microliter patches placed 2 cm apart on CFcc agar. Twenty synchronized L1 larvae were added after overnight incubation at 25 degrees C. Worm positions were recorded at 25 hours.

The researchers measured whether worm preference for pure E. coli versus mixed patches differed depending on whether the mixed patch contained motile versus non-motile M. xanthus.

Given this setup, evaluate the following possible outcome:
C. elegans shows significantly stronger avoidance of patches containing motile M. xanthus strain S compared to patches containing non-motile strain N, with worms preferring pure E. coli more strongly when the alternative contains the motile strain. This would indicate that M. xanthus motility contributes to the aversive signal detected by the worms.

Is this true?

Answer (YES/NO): NO